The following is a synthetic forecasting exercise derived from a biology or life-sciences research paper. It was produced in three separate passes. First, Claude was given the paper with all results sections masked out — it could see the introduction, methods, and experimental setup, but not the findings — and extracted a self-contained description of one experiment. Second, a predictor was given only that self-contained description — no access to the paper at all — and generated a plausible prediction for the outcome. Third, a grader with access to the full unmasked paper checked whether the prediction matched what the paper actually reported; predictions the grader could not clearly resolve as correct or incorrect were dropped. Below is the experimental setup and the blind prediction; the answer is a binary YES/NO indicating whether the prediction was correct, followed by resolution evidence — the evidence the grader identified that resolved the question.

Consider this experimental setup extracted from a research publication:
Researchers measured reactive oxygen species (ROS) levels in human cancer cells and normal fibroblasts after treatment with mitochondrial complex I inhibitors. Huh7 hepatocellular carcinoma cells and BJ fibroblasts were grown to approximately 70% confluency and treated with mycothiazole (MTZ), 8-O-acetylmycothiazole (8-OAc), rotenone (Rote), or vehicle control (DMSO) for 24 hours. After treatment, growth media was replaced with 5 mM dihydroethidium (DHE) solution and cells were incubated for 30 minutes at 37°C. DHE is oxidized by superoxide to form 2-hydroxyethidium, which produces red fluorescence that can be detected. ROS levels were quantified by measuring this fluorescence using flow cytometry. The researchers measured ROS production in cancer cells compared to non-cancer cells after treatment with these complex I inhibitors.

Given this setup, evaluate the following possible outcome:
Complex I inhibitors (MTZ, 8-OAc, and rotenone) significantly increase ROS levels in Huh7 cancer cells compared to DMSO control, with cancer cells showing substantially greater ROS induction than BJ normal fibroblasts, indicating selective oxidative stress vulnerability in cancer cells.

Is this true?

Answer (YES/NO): YES